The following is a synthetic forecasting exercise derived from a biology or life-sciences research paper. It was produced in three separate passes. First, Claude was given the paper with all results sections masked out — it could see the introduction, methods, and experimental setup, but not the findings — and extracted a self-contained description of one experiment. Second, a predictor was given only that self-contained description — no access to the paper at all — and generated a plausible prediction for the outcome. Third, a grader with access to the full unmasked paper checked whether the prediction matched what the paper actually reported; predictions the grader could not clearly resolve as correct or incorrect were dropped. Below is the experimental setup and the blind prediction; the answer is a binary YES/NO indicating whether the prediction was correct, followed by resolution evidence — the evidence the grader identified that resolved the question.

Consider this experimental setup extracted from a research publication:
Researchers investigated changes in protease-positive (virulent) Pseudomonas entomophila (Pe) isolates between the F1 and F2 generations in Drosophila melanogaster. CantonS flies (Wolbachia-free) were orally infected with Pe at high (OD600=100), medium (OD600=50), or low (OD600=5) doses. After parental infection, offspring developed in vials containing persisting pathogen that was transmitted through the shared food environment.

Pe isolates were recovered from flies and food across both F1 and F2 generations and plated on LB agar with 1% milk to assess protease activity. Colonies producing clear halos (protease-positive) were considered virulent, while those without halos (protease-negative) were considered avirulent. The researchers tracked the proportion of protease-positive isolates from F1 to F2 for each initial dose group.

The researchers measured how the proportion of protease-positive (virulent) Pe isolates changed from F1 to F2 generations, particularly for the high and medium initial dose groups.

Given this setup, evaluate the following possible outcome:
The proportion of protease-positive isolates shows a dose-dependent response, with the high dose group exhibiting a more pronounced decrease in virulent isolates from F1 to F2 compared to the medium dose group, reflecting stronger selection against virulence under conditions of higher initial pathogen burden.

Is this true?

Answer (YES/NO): NO